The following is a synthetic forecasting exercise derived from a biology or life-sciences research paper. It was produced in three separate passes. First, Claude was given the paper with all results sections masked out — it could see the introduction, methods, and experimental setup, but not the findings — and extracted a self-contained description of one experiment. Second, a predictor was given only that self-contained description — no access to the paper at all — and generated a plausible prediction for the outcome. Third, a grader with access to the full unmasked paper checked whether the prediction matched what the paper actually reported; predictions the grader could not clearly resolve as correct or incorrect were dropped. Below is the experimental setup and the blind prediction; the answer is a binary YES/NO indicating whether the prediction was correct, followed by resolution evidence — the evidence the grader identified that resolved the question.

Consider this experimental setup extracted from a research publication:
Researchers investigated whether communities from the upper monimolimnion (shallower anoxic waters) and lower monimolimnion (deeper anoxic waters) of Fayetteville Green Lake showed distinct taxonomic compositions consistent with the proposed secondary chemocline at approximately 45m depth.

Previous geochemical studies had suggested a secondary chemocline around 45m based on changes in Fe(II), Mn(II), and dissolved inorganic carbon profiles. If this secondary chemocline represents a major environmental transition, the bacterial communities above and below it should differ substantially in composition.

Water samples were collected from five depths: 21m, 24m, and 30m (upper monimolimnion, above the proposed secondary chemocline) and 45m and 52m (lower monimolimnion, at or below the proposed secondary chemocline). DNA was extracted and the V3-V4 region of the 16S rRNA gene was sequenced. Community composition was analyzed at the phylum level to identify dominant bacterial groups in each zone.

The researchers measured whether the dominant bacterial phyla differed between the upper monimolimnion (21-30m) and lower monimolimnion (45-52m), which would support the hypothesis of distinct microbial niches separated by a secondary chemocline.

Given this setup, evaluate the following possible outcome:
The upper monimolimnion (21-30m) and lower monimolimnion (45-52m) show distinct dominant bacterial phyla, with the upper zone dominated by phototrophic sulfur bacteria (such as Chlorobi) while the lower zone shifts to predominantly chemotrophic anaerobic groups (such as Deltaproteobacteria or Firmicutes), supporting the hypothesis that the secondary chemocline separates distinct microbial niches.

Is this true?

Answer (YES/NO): NO